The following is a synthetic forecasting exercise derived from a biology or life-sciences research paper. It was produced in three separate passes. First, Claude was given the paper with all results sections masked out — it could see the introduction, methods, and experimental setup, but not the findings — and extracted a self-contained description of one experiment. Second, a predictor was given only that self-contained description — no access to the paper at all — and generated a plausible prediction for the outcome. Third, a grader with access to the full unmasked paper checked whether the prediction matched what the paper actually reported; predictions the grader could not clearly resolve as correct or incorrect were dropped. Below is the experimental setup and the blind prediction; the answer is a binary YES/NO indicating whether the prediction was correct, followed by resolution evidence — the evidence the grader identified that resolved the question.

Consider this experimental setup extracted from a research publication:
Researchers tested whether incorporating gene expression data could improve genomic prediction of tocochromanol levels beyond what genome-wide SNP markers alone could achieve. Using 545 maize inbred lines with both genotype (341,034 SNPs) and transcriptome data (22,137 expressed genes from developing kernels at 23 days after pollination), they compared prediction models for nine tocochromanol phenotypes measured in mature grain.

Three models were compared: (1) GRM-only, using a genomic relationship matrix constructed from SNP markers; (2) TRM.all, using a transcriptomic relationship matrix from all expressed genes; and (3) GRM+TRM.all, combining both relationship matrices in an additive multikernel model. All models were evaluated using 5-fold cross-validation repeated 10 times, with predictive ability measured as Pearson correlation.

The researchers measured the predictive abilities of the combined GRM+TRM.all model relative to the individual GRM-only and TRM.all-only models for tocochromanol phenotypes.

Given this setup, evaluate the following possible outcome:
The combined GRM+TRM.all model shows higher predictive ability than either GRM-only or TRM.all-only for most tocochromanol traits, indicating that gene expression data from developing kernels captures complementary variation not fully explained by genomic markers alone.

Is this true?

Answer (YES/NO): NO